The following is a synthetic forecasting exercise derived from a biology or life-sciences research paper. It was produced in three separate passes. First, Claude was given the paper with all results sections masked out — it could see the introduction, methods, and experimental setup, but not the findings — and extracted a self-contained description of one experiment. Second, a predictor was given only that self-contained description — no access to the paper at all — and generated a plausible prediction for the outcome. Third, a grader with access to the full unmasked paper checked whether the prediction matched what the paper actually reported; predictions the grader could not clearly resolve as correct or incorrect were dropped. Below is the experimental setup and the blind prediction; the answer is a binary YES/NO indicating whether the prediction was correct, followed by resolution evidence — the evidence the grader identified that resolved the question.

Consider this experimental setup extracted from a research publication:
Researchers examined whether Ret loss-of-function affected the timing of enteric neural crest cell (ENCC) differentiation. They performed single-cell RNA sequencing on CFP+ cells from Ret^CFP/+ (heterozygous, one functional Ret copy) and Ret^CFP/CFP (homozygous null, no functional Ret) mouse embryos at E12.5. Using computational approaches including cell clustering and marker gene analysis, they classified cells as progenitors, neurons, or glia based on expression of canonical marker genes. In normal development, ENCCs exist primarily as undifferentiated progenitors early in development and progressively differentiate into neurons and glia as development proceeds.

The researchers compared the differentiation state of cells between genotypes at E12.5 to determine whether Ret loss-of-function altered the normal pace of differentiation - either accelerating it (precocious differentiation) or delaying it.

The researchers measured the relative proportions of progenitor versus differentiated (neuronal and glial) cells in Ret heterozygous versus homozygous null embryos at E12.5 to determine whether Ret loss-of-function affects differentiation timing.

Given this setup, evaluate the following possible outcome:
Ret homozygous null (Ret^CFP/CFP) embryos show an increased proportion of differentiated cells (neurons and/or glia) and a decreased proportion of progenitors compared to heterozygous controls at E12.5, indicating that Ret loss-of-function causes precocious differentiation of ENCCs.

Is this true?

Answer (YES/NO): NO